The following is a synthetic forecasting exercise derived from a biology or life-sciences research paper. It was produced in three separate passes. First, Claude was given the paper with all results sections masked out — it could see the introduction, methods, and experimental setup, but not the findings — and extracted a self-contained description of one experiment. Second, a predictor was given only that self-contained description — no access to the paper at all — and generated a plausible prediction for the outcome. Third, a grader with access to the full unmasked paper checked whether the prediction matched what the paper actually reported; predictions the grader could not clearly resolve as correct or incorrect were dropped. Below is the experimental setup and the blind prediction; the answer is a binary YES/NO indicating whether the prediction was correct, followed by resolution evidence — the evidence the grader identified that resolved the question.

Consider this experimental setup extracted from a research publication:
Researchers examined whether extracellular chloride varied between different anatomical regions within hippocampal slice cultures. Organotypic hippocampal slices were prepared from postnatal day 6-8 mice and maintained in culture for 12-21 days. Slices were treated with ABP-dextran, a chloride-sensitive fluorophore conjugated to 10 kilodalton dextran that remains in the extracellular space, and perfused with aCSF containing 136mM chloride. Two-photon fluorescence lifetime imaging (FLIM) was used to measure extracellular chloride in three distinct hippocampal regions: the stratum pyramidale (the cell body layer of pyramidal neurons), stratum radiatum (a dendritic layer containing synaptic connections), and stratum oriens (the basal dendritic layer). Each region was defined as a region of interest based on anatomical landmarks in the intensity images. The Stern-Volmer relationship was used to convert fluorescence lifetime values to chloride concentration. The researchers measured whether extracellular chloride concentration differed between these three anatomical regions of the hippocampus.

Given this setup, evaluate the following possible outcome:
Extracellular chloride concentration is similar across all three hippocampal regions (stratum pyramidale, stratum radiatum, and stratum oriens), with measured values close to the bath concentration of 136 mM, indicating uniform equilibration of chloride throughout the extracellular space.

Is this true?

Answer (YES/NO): NO